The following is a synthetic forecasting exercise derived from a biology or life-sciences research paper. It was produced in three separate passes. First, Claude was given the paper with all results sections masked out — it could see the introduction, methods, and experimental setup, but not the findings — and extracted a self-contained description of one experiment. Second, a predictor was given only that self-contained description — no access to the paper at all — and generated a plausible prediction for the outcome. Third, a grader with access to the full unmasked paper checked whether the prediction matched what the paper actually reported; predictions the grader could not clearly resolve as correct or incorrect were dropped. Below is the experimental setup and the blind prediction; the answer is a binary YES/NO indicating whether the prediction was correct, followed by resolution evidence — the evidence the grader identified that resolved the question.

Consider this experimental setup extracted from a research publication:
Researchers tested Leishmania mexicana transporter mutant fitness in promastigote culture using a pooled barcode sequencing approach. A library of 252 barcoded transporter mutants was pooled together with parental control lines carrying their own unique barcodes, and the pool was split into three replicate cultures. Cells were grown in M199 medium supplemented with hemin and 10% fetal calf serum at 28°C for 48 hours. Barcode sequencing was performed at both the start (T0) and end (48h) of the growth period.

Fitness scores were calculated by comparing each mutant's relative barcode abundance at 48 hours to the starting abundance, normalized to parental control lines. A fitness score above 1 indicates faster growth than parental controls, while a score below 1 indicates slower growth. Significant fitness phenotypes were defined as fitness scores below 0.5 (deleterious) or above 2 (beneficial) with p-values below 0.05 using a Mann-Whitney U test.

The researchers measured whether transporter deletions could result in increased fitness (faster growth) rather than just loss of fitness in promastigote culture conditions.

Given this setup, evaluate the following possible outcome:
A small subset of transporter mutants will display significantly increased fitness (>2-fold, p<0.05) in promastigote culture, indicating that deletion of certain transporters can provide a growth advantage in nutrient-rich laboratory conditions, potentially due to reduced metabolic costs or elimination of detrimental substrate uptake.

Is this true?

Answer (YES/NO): NO